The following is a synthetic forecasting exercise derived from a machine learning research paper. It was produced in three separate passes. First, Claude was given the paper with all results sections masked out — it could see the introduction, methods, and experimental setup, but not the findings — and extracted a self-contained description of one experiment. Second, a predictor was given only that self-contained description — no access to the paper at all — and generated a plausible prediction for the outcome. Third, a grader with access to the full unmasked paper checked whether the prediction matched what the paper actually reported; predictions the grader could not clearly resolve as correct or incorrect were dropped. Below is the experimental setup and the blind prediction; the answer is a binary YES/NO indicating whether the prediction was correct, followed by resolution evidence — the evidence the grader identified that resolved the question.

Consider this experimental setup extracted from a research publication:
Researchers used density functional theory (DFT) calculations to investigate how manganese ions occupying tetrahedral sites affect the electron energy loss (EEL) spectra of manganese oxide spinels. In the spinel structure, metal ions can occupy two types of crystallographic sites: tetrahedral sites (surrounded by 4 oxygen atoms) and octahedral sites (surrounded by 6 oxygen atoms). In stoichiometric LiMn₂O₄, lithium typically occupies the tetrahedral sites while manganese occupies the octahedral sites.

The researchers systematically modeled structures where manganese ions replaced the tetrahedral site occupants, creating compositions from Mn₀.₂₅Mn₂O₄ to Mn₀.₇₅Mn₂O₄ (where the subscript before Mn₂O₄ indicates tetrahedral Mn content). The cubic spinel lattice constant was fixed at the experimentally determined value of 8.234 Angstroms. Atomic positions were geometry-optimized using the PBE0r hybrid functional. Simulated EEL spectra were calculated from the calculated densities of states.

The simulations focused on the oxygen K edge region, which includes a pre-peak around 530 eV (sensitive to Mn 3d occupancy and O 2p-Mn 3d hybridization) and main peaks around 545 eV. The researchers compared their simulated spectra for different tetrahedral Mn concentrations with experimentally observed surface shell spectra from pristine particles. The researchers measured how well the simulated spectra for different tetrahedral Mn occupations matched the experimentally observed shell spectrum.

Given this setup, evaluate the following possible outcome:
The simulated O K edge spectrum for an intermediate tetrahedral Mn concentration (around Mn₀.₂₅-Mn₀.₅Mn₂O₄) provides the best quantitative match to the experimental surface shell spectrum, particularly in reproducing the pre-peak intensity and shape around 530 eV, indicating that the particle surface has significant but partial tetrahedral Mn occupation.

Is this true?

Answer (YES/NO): NO